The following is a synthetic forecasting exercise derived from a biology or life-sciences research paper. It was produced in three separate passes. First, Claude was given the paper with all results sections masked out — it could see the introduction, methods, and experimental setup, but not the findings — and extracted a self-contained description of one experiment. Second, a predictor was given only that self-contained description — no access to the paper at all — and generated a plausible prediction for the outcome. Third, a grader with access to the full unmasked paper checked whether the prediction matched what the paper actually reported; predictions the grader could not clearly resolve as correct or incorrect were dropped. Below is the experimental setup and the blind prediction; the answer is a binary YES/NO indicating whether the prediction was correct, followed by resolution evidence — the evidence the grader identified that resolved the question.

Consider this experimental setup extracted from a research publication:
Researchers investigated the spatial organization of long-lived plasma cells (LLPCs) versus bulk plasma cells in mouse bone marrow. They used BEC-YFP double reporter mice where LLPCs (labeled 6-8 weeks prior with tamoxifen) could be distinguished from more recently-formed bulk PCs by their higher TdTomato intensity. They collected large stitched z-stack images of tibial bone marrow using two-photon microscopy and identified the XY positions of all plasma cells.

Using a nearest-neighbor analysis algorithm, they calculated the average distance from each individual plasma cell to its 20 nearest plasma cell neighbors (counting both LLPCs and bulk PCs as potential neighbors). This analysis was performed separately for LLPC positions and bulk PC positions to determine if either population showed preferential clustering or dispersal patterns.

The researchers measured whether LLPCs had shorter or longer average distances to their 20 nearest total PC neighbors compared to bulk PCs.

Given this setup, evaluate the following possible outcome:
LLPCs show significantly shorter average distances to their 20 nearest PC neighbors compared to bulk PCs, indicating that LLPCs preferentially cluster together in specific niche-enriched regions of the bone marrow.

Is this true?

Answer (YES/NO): YES